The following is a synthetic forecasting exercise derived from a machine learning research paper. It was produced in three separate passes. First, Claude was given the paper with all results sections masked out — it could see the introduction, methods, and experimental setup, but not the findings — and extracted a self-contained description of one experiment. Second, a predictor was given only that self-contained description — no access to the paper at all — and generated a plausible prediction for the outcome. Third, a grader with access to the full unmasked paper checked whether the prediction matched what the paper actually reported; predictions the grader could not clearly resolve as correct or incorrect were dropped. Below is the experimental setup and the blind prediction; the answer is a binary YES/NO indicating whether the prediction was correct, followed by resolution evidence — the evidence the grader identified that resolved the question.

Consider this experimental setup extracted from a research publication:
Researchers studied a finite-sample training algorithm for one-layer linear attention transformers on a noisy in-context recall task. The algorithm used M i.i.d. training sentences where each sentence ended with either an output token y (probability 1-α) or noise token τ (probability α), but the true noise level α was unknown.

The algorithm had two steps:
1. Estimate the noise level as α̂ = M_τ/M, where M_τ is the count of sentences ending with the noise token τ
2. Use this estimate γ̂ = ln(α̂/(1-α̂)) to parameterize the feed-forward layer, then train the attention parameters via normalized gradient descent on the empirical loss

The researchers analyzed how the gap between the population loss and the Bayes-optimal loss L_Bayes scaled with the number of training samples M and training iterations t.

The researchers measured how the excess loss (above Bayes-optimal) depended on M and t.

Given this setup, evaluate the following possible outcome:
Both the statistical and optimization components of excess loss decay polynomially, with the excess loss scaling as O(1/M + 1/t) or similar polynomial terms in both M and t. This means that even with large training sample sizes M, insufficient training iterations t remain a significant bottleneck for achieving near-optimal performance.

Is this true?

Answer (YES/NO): NO